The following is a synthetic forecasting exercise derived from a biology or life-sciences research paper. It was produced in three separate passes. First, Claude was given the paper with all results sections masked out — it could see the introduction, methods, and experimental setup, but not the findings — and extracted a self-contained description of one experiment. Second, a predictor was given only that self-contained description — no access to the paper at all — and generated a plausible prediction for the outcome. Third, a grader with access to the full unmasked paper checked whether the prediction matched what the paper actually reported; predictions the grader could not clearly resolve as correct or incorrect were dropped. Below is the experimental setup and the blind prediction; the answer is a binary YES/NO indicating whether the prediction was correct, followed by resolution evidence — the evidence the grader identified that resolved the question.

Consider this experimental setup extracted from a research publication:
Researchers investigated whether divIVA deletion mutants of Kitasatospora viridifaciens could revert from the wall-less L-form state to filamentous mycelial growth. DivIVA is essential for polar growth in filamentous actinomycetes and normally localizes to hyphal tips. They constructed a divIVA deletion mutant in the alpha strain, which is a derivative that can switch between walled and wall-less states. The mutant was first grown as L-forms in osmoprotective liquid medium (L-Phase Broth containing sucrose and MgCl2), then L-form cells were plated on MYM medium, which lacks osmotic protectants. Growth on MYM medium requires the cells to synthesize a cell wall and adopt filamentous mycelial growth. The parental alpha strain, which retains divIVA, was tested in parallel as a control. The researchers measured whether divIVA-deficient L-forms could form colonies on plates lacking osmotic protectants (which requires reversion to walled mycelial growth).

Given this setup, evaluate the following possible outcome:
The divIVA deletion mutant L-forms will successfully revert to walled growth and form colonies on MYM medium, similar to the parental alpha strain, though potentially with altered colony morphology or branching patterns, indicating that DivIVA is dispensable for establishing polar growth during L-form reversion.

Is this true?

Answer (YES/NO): NO